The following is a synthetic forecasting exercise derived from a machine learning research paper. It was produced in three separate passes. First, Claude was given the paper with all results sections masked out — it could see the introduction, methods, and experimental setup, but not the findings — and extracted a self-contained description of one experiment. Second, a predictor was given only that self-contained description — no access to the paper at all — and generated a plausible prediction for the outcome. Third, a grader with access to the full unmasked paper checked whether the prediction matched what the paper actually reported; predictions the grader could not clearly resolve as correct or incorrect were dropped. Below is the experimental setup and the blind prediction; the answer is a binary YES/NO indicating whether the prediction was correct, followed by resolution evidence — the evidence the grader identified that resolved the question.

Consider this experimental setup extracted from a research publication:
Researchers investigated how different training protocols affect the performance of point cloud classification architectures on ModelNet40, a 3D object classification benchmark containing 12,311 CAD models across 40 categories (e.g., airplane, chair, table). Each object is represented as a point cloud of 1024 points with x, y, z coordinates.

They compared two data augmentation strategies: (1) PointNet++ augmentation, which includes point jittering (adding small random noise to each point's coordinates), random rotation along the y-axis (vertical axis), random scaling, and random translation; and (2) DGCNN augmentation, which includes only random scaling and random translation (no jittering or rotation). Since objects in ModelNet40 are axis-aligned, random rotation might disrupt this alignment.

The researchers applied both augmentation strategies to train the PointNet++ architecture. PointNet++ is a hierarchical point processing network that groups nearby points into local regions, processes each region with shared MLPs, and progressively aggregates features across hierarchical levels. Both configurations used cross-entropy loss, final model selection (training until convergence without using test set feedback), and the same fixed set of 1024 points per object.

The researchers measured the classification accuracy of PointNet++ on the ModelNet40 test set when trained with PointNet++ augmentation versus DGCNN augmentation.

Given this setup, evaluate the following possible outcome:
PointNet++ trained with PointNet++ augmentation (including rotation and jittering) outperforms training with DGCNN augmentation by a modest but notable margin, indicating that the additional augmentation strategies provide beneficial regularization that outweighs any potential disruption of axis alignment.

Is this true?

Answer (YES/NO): NO